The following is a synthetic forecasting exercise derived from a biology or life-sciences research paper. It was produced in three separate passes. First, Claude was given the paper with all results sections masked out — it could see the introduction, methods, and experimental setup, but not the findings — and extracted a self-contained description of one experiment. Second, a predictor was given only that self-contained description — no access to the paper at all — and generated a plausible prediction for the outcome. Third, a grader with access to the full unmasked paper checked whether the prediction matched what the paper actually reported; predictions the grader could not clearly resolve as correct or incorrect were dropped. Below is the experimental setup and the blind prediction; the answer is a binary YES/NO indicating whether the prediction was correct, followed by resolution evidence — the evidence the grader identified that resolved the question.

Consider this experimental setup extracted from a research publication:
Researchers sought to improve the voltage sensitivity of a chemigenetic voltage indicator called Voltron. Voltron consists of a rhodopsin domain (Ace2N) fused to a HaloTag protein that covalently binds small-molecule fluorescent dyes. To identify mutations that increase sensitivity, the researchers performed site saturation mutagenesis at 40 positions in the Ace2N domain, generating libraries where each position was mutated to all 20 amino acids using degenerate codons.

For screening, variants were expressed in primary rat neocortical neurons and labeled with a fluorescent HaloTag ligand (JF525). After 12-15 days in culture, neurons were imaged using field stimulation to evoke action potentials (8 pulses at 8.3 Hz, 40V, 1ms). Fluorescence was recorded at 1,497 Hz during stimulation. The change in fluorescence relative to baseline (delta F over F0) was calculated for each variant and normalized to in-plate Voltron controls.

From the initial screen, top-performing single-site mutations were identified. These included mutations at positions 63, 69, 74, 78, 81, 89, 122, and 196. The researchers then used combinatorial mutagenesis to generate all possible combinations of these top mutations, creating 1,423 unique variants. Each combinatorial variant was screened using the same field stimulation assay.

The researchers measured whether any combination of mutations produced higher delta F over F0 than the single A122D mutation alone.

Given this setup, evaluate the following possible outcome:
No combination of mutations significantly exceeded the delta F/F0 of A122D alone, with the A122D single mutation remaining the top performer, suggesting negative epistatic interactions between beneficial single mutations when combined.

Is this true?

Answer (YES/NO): YES